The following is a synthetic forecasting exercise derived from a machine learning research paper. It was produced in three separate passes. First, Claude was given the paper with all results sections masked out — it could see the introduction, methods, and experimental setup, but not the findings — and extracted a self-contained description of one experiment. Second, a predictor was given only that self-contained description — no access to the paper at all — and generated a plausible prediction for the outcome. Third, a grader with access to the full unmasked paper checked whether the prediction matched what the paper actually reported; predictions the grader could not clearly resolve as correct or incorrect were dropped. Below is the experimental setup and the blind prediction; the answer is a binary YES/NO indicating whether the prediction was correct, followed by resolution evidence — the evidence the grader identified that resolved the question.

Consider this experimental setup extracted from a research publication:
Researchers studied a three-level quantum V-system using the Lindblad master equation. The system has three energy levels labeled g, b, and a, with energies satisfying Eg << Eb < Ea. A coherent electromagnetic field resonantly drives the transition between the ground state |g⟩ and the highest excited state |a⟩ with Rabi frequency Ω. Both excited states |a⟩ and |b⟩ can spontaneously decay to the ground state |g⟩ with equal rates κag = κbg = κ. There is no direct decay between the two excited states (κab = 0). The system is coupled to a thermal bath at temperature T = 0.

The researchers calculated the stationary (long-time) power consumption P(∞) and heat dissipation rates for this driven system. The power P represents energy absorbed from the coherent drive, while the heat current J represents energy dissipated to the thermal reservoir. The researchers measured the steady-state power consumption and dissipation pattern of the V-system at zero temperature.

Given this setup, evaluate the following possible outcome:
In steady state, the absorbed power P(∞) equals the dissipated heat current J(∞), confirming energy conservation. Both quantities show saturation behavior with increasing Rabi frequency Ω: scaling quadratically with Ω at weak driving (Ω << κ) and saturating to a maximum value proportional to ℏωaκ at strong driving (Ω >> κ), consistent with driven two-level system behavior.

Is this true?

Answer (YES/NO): YES